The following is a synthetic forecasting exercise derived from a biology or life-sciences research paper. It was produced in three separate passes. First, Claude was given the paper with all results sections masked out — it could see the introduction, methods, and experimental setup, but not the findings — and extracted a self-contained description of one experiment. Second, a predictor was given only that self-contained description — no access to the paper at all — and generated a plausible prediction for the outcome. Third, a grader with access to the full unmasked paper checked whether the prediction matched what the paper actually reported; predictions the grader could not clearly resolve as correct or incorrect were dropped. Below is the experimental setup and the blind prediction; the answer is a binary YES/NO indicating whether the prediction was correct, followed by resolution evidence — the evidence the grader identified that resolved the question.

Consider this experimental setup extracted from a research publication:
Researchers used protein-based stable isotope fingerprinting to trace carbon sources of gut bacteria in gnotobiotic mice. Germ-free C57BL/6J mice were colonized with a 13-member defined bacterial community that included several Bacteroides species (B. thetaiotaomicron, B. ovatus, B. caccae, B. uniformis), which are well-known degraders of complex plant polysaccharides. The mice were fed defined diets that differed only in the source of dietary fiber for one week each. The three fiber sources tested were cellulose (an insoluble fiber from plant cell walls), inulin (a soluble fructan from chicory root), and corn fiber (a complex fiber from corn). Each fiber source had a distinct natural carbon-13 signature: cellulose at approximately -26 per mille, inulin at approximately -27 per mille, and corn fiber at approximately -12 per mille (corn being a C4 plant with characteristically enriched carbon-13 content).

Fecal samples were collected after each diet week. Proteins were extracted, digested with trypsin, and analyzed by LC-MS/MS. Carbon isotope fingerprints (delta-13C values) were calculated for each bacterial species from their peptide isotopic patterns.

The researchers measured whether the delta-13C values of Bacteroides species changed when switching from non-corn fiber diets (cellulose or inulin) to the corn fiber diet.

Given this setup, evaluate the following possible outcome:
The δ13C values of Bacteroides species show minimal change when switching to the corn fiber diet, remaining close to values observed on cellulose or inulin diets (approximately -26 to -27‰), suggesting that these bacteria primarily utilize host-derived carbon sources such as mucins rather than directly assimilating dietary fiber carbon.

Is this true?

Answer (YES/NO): NO